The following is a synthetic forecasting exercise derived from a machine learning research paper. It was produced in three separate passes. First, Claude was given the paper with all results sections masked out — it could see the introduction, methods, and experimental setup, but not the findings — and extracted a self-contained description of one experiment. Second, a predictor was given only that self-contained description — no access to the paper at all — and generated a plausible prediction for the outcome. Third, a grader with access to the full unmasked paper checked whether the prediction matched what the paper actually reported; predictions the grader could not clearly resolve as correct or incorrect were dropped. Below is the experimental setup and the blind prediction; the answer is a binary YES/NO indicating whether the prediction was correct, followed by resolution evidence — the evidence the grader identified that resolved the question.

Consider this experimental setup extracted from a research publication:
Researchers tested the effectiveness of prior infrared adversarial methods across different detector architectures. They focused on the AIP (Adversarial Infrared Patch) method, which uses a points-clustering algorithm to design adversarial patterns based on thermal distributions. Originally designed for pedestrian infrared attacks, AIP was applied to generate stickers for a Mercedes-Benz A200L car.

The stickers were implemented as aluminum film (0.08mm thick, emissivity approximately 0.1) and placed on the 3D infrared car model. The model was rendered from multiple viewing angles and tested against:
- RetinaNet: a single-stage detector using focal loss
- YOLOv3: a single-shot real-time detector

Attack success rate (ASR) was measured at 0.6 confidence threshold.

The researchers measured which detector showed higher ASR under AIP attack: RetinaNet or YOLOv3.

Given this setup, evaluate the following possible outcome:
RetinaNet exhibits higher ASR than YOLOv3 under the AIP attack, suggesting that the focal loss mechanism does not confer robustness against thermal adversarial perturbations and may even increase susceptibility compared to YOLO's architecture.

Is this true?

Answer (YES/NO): NO